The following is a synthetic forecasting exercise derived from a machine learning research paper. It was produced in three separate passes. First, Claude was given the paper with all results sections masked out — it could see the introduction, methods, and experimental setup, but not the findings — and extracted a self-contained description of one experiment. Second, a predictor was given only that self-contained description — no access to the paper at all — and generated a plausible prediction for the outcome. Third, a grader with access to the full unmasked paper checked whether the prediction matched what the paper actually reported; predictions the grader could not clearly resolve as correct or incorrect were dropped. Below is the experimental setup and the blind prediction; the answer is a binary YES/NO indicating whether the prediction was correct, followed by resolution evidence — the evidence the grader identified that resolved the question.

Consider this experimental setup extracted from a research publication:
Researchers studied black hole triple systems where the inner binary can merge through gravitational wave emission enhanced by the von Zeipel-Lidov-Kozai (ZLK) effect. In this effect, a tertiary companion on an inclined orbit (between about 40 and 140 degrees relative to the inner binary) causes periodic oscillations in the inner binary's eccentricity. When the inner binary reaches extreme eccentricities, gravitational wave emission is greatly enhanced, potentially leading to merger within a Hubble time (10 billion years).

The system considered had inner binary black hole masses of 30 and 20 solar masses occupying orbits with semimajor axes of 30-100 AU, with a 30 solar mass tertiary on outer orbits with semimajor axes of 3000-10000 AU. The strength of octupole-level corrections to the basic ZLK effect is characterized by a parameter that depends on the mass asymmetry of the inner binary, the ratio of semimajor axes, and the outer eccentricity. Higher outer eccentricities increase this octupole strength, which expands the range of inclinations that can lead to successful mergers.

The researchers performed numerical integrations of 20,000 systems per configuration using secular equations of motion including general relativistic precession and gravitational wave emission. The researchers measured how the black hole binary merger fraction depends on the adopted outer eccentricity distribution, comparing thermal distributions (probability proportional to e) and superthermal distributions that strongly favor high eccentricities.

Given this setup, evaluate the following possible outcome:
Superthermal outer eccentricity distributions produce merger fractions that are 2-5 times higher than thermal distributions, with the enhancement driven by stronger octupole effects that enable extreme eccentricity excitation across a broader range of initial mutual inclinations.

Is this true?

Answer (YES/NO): NO